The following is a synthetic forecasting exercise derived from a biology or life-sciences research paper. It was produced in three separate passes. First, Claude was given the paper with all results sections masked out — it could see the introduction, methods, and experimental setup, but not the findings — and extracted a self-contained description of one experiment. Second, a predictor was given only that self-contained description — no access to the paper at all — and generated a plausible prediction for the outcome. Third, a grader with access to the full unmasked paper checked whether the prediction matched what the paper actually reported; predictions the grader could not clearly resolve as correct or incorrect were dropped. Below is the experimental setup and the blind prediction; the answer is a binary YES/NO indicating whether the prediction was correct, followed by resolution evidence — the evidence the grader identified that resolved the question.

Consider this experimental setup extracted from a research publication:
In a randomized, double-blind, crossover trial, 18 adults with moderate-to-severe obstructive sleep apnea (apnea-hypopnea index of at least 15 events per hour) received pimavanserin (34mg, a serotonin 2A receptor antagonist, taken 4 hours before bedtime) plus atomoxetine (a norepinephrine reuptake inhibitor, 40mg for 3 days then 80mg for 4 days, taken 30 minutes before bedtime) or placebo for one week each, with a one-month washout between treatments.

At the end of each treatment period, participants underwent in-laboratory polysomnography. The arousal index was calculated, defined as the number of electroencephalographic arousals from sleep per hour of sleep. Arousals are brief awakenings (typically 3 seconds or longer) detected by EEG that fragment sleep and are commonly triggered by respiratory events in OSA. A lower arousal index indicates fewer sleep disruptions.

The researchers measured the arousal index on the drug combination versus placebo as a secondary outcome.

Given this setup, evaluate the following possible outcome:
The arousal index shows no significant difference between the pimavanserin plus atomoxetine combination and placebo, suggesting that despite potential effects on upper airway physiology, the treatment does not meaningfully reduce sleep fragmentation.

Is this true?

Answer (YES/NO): NO